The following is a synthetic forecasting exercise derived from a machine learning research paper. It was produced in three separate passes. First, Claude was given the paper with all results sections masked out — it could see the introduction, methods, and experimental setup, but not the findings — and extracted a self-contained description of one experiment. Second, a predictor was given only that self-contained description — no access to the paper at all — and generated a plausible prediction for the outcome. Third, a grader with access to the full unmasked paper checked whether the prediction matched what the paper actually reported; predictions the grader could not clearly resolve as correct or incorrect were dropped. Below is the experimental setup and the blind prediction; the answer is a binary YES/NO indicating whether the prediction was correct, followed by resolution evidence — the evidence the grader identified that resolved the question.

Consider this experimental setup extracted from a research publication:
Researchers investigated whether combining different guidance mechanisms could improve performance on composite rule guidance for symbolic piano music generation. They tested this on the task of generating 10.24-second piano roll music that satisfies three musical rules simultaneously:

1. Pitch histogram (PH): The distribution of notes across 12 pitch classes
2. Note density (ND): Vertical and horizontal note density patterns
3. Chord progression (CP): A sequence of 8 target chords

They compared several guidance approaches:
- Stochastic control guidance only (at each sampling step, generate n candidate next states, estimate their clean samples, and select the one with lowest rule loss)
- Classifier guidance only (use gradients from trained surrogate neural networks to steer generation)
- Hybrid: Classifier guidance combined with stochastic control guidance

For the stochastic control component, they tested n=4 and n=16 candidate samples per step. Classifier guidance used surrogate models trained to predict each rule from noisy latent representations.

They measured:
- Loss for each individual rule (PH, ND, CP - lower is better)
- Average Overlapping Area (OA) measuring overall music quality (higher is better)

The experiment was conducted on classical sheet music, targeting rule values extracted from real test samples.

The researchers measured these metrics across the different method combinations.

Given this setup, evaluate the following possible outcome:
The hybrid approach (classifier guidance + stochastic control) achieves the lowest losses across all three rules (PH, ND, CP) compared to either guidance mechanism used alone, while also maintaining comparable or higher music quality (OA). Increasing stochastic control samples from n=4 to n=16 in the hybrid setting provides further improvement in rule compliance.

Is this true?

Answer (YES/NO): NO